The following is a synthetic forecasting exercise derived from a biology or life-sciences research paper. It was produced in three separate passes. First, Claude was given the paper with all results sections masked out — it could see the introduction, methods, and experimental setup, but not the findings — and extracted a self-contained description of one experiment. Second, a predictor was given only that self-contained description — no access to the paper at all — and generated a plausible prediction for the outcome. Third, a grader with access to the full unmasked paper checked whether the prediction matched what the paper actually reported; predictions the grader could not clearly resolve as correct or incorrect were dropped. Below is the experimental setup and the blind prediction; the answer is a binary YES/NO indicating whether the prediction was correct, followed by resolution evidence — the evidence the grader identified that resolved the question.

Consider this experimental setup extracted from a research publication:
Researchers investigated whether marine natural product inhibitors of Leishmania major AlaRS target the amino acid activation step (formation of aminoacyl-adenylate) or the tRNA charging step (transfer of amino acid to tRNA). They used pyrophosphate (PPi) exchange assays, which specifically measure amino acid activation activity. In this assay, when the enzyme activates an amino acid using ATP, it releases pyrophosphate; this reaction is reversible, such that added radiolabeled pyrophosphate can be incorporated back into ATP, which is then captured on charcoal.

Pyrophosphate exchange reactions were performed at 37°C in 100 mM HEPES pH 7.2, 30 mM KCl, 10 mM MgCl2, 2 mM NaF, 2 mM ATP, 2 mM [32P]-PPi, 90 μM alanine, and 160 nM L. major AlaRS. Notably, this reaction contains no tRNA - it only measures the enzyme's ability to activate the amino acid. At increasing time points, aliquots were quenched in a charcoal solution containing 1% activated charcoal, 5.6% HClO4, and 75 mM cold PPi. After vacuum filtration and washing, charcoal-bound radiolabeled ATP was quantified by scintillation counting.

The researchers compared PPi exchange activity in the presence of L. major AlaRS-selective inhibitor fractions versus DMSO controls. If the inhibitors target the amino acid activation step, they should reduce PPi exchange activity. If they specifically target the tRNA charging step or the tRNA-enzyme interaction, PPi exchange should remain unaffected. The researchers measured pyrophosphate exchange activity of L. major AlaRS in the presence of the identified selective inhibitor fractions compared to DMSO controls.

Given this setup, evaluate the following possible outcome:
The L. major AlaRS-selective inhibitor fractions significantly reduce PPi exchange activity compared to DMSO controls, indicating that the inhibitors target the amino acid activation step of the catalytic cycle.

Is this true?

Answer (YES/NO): YES